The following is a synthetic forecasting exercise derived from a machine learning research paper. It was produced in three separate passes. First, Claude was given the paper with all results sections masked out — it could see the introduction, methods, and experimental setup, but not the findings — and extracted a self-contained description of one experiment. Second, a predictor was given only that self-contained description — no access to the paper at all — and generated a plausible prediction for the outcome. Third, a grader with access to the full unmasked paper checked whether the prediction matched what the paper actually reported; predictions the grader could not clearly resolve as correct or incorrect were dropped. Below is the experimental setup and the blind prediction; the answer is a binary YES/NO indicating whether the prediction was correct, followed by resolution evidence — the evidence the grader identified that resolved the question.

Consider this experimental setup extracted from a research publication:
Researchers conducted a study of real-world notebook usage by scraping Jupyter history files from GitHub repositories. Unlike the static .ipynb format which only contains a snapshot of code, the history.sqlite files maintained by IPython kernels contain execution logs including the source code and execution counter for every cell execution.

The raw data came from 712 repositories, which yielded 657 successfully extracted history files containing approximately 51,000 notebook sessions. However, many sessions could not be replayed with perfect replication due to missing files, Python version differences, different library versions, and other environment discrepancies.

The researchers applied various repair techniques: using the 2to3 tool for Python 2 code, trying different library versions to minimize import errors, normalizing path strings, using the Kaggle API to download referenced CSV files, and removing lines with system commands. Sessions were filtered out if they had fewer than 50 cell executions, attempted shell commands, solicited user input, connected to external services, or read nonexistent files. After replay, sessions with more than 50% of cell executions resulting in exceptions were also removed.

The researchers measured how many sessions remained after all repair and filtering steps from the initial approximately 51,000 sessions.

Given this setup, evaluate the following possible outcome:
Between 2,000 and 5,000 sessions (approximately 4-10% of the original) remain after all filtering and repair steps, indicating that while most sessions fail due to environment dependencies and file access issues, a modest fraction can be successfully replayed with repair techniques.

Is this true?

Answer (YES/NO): NO